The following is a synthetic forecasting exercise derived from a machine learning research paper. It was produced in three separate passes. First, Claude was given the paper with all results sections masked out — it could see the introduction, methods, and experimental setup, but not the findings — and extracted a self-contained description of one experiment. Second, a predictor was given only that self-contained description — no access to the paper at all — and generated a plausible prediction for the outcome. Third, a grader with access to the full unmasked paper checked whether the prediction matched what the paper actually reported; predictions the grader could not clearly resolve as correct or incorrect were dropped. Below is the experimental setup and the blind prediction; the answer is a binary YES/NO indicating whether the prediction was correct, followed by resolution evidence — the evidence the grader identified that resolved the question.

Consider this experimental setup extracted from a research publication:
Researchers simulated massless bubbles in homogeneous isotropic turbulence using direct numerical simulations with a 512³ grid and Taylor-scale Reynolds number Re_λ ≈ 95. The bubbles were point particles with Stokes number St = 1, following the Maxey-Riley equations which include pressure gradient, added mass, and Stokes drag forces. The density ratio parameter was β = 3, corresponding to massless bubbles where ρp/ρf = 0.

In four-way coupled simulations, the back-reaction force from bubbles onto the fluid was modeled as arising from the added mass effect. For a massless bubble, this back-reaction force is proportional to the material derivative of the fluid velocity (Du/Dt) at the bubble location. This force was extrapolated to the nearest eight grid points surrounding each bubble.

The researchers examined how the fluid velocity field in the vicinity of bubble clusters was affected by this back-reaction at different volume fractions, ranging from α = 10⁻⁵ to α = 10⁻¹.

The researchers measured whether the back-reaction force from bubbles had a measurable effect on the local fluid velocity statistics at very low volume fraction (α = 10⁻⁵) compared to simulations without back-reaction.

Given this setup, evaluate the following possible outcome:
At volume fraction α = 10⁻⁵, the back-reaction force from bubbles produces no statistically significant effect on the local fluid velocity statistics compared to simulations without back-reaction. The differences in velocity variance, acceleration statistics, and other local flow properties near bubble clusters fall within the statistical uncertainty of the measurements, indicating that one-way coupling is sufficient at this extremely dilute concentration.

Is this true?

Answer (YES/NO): YES